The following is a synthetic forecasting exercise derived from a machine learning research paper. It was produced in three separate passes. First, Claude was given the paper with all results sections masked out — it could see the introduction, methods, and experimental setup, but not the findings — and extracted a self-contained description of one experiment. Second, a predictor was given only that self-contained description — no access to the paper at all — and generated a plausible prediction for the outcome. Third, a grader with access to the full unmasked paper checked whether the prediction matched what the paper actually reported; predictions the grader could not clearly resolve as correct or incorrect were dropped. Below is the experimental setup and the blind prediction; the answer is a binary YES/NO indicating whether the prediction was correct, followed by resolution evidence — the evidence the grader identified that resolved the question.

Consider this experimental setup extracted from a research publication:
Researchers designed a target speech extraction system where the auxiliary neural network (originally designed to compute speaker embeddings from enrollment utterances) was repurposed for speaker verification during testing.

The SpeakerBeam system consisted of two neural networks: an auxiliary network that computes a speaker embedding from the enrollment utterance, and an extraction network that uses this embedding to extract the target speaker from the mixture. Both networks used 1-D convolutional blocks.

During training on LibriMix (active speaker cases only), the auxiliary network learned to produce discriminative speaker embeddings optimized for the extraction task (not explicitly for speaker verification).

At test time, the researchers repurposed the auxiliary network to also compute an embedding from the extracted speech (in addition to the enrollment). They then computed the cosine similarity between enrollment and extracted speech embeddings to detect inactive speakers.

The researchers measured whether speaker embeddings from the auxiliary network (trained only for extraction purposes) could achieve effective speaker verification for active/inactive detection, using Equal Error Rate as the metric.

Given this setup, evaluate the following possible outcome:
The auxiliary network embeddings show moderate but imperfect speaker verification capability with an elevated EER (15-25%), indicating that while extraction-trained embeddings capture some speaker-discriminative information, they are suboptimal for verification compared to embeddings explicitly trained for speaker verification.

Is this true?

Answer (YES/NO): NO